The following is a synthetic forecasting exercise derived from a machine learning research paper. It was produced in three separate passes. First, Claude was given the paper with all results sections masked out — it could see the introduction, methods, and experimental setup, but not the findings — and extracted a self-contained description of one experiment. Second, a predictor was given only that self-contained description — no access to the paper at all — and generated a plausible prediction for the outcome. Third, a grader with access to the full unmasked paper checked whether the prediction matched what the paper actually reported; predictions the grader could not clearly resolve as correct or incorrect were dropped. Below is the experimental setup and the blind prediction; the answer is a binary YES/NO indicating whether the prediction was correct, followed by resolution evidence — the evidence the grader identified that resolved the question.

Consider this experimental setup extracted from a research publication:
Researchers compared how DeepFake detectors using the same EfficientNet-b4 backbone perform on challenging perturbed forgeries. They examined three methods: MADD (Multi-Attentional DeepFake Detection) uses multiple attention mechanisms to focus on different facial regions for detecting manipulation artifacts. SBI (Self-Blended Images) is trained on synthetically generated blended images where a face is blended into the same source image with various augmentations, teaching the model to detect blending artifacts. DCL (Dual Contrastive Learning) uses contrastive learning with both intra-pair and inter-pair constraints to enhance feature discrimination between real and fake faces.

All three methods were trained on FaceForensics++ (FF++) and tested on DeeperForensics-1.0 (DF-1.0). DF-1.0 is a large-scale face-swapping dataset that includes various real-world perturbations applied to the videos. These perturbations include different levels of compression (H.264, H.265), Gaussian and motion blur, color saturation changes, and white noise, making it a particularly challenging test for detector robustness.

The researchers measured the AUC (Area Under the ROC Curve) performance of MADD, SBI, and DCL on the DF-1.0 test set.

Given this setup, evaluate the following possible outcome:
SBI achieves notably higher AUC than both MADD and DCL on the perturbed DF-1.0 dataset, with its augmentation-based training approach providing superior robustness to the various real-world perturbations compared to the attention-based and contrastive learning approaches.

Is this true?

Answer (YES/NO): NO